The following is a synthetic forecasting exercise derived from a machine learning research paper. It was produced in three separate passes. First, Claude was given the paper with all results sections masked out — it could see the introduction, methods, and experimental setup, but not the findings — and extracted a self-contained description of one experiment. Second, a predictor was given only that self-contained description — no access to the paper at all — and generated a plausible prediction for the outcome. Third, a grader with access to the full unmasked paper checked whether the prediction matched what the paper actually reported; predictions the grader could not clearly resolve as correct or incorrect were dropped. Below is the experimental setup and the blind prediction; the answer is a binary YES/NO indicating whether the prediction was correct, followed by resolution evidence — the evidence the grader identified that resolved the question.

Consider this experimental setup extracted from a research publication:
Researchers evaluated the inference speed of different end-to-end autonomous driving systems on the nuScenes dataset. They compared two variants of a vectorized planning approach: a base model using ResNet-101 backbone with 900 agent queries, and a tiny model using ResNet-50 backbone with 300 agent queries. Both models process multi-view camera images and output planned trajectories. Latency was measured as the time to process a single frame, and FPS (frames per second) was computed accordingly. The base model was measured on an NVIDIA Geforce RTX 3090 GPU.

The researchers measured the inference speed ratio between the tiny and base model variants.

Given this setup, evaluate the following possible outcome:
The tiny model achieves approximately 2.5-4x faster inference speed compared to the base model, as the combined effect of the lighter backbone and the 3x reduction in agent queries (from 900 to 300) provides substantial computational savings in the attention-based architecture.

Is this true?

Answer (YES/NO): YES